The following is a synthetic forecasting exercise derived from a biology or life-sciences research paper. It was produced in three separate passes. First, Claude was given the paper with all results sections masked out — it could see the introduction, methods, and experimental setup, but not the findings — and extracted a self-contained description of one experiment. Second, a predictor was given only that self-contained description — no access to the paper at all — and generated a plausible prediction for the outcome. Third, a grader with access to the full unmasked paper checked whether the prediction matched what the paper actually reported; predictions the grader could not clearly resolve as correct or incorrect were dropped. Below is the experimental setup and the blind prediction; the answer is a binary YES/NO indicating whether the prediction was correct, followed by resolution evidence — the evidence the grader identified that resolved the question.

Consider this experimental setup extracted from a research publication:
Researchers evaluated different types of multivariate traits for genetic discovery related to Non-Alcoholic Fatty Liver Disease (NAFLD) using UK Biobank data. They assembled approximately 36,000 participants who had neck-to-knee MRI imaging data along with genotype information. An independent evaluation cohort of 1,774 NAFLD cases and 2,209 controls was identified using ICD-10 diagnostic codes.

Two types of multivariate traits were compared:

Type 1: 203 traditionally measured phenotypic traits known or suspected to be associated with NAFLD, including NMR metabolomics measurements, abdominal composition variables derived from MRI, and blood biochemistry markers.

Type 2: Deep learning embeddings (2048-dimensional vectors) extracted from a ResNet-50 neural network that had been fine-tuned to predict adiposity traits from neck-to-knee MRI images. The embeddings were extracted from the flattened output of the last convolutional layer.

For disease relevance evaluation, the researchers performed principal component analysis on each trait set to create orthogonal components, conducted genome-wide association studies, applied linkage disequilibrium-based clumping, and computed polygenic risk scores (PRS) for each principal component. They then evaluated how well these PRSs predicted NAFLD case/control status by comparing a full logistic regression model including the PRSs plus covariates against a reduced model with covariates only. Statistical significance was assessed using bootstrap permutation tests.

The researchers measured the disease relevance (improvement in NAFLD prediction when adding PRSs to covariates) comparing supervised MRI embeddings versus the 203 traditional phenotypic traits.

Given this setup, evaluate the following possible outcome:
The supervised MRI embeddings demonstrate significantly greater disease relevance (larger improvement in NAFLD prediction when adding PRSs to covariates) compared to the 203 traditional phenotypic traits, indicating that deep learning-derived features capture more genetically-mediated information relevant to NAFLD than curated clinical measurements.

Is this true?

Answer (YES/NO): YES